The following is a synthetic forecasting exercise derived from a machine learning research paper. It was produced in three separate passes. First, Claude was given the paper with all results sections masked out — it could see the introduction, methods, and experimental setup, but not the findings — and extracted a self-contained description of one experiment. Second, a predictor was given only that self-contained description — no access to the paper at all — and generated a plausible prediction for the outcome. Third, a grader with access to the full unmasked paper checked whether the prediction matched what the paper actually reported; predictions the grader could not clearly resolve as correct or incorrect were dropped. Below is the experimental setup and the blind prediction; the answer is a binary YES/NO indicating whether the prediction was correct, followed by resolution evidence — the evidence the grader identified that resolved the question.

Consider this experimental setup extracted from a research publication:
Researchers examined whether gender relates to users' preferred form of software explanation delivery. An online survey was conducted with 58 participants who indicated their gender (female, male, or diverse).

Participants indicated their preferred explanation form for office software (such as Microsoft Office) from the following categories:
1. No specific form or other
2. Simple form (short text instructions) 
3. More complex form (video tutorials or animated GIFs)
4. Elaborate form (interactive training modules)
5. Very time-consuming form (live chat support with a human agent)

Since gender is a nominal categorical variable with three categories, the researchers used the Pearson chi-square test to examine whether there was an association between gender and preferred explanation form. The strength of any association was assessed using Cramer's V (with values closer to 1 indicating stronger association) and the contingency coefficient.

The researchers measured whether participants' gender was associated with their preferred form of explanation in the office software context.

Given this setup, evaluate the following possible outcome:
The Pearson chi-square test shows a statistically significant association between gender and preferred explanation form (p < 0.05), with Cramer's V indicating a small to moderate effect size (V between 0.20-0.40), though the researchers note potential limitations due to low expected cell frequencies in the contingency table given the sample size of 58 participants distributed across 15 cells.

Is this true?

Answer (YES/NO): NO